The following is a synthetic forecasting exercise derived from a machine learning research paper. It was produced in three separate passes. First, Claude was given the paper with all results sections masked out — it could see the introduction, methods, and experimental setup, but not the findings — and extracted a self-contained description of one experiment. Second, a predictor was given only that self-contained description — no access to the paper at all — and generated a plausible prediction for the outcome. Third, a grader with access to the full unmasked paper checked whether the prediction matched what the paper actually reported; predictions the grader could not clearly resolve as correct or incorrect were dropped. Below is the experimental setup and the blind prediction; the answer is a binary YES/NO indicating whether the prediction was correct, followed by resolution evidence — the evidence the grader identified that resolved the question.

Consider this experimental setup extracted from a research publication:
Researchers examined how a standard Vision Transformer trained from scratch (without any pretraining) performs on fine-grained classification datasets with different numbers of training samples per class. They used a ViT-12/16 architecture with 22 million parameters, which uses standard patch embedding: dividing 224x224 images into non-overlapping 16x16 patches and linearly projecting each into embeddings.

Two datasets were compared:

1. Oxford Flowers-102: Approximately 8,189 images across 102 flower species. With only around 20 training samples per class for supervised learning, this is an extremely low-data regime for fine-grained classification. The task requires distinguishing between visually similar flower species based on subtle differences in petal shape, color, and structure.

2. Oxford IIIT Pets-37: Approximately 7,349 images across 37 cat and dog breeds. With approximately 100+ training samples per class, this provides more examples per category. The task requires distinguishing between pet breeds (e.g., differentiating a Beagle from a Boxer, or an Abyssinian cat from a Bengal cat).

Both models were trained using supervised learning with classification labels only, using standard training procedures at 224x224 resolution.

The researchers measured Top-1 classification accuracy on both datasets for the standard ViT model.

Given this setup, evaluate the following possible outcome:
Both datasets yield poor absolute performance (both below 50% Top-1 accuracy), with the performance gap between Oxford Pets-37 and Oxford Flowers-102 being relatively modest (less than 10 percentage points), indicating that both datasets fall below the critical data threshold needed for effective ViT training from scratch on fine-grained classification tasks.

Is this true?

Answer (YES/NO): NO